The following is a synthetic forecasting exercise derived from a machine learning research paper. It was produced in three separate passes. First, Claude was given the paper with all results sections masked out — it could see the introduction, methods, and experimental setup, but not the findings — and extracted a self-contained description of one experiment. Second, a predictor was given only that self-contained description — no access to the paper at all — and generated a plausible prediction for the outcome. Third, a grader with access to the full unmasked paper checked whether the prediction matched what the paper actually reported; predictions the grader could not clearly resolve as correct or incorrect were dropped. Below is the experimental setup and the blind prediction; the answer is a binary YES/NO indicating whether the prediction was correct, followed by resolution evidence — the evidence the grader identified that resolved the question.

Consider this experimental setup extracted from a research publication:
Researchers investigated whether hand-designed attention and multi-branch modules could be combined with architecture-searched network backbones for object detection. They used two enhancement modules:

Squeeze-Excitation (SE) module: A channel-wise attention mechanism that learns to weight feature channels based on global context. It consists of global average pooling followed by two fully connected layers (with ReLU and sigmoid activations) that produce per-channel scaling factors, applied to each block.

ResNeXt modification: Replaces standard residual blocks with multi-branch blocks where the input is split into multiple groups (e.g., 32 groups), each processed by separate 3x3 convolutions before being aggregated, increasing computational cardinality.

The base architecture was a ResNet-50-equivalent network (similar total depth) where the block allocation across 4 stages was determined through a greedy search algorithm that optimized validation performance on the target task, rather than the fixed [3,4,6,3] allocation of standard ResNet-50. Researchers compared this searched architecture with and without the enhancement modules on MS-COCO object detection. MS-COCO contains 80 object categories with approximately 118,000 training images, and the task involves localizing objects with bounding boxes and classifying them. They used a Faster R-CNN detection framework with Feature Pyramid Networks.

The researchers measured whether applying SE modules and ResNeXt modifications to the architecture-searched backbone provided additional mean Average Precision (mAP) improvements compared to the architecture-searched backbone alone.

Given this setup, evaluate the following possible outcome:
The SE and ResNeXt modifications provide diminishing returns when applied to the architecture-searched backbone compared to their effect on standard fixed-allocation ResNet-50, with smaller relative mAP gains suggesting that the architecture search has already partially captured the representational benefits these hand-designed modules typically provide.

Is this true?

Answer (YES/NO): YES